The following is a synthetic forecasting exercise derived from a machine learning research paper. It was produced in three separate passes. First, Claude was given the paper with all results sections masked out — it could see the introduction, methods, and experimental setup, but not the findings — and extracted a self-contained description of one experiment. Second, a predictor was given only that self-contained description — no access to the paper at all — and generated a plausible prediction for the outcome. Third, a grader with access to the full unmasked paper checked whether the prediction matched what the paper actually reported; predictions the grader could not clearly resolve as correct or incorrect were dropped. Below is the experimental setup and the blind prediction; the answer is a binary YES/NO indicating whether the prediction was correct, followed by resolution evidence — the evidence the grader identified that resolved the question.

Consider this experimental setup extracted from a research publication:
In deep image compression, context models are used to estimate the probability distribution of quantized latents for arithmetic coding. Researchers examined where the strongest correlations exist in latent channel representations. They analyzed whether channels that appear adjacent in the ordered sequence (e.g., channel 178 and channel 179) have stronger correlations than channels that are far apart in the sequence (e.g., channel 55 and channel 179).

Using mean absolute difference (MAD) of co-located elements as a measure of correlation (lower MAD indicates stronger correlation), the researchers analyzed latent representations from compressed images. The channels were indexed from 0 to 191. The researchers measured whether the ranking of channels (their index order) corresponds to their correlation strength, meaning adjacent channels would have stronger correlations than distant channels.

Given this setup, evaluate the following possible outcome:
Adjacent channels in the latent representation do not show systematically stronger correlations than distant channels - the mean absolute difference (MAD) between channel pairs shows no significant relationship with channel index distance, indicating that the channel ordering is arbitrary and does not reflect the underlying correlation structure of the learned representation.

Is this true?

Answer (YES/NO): YES